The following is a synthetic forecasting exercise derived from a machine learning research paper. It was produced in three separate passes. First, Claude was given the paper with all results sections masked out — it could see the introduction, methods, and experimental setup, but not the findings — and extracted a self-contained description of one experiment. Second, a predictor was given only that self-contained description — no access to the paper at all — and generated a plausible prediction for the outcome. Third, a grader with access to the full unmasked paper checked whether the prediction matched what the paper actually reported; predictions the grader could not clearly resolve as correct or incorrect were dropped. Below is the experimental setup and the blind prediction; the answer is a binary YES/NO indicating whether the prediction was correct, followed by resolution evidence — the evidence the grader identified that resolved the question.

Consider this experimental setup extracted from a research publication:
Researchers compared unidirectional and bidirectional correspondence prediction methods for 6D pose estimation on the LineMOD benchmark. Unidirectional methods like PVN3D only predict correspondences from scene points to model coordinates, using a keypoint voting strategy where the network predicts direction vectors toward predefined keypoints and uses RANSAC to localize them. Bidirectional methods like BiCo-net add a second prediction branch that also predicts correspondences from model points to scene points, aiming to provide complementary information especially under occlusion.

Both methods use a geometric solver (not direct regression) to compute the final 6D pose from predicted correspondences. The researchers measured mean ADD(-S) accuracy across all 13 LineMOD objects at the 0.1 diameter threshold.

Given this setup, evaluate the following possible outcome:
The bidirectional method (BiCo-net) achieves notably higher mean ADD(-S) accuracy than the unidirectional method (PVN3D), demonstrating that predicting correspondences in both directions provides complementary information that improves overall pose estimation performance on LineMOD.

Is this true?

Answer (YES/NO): NO